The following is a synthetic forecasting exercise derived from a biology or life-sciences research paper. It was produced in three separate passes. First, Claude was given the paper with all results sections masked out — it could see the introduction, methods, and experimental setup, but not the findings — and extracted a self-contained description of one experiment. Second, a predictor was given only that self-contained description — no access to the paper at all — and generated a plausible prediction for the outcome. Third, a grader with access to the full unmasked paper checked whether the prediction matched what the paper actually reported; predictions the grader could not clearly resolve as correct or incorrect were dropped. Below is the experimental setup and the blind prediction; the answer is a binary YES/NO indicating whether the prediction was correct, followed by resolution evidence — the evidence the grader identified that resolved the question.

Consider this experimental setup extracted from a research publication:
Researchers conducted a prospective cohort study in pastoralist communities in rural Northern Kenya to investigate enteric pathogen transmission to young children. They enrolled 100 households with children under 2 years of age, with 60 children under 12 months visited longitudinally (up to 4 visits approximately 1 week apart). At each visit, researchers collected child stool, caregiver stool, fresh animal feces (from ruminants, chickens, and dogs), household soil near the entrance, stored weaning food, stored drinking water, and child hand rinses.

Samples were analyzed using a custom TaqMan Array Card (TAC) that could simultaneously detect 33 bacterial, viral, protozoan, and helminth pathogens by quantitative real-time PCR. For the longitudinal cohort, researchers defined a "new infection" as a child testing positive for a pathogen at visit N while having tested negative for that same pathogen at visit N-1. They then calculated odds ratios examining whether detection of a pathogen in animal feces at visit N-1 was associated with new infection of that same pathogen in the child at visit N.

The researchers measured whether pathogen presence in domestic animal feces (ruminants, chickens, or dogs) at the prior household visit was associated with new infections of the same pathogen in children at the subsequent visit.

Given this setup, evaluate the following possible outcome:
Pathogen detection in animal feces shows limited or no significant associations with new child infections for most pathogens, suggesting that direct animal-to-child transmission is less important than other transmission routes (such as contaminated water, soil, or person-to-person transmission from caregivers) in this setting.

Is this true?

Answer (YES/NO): NO